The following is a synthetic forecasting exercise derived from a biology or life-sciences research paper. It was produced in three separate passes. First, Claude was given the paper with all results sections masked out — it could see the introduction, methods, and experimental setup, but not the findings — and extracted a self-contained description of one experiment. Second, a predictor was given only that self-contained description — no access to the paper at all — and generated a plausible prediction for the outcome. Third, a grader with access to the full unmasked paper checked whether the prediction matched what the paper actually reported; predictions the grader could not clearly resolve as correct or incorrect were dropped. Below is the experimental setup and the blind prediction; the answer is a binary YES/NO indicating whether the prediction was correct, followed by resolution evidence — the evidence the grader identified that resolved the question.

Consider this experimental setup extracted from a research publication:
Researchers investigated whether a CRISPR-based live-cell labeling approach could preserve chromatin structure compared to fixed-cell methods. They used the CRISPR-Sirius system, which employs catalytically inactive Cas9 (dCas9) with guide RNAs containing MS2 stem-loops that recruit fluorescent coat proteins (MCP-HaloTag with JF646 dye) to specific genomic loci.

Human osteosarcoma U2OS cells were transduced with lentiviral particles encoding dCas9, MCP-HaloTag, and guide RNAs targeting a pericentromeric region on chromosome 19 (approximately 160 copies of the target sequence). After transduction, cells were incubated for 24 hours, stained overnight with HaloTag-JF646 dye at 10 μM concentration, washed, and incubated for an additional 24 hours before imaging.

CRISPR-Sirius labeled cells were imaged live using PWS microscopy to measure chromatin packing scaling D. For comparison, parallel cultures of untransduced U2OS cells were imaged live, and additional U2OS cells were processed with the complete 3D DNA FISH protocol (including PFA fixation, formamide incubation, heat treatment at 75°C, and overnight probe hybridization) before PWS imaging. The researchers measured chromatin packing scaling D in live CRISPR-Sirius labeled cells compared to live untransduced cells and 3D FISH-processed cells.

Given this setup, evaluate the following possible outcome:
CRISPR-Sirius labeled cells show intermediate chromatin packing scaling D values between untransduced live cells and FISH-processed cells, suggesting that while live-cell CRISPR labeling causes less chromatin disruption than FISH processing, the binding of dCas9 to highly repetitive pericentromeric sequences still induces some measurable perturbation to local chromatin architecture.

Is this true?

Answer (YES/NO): NO